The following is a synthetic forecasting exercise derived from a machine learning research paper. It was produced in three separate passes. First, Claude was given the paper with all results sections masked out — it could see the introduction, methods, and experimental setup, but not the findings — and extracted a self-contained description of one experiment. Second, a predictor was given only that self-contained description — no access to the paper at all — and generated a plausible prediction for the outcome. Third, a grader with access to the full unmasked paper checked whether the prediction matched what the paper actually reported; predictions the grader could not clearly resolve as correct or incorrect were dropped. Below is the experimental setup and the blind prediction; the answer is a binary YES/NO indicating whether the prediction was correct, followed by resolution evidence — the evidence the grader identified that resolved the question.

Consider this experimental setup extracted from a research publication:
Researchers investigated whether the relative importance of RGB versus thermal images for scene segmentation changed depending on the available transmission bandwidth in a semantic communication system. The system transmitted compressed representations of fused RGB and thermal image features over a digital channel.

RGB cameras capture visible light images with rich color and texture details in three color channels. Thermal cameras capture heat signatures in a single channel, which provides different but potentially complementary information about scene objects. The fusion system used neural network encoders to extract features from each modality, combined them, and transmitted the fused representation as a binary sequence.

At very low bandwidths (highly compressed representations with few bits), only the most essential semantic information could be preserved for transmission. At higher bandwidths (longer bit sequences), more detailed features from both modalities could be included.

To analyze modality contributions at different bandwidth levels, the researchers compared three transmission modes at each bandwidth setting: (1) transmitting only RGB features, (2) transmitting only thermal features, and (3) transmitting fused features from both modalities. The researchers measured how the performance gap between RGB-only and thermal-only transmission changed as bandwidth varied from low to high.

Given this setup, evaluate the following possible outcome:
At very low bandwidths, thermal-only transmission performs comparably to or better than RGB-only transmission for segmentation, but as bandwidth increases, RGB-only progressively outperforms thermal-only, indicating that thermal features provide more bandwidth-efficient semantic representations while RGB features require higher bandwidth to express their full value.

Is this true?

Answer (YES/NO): YES